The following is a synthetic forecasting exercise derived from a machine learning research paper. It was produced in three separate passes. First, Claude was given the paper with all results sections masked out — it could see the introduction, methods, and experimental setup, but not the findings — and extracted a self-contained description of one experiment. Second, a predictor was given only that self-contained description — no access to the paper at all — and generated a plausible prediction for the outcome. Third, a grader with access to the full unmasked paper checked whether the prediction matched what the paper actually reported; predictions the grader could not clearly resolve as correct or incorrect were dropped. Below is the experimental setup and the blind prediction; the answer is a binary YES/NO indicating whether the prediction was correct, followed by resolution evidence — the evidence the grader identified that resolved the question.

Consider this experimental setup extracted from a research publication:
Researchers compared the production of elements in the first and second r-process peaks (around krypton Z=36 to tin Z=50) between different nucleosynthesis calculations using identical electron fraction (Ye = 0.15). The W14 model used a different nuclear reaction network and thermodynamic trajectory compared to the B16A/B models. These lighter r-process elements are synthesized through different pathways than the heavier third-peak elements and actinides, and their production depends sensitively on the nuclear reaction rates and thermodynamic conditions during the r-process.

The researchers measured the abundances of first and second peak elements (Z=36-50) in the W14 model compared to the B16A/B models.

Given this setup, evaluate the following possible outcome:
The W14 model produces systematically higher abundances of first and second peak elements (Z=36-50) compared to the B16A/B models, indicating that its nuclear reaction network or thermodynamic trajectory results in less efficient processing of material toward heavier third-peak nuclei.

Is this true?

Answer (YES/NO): YES